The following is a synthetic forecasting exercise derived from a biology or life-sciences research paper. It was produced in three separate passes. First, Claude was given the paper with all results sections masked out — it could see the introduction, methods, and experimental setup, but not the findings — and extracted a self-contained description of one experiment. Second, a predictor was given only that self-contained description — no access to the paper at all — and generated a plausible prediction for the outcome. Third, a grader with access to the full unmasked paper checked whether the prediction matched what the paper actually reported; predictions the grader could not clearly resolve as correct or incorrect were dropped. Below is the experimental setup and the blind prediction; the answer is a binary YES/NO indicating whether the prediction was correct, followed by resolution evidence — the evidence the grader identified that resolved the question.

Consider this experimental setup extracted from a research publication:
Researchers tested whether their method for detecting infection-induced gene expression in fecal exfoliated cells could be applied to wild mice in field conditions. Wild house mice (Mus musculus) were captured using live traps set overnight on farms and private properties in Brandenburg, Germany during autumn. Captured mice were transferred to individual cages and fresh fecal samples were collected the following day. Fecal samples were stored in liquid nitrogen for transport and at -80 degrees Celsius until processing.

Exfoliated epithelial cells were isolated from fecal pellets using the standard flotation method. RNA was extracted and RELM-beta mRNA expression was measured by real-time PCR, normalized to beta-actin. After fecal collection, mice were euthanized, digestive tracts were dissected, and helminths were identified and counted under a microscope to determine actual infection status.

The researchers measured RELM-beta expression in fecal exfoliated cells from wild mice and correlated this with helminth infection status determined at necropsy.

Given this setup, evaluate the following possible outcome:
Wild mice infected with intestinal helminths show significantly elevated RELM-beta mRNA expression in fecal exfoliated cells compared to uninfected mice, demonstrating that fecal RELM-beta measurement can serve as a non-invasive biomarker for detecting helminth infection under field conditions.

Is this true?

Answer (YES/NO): YES